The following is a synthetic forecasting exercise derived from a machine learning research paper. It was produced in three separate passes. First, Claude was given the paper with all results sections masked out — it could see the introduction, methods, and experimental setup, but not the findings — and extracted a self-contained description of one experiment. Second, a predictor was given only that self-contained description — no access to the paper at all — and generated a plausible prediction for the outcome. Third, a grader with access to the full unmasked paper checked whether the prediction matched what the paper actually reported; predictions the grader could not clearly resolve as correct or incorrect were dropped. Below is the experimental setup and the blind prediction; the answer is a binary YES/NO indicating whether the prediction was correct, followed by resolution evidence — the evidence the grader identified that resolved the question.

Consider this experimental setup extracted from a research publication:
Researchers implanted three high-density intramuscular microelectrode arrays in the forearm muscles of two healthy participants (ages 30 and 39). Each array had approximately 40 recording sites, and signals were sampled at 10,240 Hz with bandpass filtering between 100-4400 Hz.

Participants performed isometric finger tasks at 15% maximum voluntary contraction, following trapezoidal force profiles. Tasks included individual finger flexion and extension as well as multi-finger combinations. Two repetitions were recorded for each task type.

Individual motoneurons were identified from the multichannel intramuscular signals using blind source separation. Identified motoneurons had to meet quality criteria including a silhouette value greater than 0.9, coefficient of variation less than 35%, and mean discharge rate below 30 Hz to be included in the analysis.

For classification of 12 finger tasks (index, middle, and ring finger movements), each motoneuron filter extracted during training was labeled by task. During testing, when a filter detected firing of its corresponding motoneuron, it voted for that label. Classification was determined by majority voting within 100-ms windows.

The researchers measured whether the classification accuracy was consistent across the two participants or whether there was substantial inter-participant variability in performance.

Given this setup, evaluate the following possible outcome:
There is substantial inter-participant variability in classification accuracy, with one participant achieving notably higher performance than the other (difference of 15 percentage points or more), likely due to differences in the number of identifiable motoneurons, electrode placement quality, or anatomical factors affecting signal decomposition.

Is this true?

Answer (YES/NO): NO